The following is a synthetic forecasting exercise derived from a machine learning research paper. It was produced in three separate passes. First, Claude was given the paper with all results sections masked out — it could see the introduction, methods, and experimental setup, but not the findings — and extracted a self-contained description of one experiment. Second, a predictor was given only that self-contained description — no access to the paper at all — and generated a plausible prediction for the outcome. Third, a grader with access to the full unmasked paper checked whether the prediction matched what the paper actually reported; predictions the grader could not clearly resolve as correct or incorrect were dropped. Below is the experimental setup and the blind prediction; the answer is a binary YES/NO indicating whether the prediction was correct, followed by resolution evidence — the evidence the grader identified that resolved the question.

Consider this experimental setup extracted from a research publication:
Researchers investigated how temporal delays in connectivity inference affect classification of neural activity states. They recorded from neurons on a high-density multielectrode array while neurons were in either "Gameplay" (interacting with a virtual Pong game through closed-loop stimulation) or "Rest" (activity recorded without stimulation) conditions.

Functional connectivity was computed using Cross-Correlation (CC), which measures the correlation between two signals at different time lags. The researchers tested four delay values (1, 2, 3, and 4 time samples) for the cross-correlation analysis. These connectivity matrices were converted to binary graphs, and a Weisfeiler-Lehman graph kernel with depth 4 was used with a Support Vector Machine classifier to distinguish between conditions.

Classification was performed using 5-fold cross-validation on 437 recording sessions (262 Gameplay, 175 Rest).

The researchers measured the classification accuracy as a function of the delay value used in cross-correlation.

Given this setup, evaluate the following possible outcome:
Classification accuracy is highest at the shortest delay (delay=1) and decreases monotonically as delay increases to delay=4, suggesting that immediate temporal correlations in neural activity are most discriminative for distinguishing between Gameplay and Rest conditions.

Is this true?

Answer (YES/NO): NO